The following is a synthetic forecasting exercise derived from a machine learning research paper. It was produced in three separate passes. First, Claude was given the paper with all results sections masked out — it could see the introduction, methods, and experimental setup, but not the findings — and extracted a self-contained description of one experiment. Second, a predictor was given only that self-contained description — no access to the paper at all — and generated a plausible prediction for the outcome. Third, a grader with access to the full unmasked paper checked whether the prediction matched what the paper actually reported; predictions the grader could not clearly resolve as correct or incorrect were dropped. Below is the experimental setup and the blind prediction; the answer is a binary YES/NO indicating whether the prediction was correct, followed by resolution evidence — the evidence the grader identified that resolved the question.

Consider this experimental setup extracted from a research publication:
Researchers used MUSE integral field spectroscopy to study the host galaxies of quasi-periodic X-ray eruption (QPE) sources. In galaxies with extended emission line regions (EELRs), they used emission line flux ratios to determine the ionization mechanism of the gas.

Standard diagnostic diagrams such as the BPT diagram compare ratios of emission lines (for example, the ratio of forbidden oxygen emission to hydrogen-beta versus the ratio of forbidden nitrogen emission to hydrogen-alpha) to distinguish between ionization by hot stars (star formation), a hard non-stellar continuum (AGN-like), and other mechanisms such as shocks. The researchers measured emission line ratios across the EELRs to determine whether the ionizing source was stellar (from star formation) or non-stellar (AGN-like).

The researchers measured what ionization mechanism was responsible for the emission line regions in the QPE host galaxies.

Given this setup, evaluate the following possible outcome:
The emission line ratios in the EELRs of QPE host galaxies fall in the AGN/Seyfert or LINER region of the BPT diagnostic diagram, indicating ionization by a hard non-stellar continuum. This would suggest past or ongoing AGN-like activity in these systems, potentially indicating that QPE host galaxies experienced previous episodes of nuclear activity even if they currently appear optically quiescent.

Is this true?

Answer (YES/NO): YES